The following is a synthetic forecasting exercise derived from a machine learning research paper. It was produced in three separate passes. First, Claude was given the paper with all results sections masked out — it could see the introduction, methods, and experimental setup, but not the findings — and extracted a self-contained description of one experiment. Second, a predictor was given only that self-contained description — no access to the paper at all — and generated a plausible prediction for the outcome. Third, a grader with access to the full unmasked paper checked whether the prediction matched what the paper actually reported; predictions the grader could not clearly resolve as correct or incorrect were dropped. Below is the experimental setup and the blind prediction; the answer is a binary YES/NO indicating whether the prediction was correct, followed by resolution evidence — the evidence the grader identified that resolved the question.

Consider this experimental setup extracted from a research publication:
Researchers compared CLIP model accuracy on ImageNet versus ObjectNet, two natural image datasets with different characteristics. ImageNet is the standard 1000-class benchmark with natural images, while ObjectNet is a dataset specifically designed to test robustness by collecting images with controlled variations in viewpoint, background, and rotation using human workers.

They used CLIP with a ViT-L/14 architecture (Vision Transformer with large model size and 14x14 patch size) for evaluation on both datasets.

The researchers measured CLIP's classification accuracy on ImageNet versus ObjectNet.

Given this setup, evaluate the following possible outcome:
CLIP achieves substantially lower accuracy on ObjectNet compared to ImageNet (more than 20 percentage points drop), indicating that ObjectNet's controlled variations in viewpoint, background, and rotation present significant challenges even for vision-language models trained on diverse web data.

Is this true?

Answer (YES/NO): NO